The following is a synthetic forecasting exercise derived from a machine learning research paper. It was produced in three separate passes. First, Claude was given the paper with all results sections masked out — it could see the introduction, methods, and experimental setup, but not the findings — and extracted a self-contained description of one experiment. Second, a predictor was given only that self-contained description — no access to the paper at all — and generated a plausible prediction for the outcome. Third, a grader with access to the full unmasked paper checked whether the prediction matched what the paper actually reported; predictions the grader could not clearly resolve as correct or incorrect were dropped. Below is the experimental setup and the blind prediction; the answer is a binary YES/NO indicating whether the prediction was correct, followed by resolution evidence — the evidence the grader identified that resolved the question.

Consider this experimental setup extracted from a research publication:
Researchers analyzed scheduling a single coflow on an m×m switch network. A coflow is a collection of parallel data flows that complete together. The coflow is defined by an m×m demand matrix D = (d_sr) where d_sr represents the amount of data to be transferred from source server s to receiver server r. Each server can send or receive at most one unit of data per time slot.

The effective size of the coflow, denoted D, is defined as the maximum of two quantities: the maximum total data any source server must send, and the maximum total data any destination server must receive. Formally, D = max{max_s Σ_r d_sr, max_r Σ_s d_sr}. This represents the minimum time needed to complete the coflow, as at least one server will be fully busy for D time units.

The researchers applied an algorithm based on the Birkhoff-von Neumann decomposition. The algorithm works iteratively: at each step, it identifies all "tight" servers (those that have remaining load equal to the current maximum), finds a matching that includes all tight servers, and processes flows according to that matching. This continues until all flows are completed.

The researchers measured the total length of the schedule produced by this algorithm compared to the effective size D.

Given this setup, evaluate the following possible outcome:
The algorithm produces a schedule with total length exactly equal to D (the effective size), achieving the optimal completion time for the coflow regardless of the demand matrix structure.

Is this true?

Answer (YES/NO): YES